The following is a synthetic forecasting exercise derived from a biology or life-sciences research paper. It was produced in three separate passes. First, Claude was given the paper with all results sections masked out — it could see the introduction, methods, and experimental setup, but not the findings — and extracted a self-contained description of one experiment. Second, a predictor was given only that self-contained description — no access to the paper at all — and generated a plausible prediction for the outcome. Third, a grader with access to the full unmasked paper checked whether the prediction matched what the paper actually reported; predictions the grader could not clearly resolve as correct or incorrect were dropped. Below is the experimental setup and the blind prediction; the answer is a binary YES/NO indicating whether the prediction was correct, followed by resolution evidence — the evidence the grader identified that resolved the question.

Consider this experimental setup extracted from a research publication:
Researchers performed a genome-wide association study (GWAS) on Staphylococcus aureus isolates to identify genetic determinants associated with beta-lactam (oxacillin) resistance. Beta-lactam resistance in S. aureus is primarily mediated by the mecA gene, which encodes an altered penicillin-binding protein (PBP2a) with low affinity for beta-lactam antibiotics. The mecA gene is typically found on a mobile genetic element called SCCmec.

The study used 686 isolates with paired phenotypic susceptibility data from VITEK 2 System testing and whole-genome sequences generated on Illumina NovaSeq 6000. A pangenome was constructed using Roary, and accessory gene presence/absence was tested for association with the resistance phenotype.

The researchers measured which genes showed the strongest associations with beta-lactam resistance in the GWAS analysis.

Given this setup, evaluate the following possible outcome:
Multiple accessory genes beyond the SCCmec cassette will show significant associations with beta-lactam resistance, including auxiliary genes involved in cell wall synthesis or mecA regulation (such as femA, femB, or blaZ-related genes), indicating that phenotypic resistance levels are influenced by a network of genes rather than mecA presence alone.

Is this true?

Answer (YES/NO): NO